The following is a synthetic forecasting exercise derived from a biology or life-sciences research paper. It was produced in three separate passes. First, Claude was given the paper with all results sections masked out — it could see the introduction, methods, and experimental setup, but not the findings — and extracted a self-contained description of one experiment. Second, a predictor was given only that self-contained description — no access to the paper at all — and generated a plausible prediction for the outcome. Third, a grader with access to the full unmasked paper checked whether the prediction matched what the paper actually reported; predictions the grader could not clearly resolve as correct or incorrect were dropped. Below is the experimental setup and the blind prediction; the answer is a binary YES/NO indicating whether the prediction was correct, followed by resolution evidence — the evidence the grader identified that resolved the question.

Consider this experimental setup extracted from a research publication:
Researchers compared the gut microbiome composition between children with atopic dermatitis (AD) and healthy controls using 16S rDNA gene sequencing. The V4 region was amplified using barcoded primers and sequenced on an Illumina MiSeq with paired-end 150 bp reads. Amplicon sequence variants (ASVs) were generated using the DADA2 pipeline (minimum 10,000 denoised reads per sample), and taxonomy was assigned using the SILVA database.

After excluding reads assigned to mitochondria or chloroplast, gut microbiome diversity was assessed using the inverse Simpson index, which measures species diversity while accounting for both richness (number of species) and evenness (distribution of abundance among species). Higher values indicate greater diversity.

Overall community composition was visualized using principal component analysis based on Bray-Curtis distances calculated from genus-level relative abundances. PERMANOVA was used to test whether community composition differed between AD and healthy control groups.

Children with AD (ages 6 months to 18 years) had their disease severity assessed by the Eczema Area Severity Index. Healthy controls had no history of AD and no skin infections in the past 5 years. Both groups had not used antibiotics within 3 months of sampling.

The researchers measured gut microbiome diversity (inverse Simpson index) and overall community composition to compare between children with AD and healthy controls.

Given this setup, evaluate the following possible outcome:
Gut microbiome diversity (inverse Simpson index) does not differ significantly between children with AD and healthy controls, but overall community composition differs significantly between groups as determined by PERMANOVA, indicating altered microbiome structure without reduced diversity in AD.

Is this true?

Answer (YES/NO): NO